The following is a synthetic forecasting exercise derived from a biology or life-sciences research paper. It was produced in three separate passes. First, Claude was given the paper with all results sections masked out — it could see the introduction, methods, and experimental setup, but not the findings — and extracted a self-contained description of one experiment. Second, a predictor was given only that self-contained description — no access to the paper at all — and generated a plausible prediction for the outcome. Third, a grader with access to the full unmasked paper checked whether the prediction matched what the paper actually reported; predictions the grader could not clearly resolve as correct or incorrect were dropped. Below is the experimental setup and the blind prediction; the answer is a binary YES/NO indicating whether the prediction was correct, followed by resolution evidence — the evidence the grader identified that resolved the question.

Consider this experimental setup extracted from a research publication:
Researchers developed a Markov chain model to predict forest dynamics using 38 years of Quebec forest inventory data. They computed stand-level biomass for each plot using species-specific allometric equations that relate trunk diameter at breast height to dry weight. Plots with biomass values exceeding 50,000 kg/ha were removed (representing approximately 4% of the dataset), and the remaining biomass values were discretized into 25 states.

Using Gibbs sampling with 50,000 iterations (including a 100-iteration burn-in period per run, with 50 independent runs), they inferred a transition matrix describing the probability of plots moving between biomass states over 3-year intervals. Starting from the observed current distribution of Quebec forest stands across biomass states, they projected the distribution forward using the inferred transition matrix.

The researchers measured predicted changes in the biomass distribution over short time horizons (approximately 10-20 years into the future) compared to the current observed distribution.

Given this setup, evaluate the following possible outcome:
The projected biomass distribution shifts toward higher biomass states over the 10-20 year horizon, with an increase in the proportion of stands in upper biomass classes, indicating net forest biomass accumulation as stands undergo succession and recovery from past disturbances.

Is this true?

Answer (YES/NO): YES